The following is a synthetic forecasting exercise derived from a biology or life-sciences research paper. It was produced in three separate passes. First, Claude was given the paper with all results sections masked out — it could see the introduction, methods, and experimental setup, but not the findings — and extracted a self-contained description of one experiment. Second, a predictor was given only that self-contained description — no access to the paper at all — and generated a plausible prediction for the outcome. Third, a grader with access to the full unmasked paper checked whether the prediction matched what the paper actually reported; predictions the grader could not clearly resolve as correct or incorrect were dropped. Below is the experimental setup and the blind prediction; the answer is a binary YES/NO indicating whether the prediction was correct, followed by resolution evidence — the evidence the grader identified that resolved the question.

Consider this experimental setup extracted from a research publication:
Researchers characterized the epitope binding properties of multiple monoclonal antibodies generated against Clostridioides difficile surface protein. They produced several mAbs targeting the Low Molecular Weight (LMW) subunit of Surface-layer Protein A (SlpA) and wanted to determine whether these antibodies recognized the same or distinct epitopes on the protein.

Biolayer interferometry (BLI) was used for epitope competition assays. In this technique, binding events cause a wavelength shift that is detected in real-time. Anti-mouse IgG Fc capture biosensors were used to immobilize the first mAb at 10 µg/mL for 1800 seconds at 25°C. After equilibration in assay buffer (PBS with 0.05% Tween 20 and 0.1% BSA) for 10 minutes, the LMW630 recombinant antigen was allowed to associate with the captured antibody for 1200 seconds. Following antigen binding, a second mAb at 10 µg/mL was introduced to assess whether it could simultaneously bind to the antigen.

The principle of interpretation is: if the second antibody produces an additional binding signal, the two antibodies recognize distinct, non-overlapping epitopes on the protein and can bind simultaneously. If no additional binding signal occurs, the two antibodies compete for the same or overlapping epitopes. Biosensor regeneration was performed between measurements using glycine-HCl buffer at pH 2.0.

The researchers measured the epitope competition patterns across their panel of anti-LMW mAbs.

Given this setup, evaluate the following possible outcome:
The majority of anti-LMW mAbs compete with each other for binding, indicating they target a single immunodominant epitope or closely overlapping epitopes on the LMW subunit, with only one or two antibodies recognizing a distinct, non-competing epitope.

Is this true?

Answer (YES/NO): NO